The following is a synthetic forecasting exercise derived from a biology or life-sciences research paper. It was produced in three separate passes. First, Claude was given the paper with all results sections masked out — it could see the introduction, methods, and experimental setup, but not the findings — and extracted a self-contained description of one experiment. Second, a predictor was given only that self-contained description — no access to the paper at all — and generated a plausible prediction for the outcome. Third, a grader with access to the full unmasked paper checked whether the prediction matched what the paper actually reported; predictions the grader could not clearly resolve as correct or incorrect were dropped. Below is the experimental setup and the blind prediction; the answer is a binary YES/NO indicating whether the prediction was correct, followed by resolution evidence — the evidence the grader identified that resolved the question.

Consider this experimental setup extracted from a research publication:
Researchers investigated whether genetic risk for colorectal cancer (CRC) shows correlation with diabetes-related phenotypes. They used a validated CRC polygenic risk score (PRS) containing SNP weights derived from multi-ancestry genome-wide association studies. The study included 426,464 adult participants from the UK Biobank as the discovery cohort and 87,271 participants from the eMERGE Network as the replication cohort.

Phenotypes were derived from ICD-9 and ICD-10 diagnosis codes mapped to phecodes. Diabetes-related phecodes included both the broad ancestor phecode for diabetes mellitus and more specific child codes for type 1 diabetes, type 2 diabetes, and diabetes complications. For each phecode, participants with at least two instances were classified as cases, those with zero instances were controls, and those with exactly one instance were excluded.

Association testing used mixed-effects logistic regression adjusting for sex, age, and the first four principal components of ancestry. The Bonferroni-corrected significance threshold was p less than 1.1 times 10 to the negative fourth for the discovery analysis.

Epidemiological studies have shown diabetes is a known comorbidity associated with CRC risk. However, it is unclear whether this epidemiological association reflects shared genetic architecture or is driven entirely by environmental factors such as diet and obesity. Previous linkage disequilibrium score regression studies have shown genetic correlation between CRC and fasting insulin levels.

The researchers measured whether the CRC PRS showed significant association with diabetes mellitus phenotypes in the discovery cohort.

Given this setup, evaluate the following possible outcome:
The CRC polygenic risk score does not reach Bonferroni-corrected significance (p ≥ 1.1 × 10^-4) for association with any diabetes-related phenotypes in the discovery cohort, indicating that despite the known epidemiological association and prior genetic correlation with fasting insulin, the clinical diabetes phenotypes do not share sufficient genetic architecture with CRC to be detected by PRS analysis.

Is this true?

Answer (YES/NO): NO